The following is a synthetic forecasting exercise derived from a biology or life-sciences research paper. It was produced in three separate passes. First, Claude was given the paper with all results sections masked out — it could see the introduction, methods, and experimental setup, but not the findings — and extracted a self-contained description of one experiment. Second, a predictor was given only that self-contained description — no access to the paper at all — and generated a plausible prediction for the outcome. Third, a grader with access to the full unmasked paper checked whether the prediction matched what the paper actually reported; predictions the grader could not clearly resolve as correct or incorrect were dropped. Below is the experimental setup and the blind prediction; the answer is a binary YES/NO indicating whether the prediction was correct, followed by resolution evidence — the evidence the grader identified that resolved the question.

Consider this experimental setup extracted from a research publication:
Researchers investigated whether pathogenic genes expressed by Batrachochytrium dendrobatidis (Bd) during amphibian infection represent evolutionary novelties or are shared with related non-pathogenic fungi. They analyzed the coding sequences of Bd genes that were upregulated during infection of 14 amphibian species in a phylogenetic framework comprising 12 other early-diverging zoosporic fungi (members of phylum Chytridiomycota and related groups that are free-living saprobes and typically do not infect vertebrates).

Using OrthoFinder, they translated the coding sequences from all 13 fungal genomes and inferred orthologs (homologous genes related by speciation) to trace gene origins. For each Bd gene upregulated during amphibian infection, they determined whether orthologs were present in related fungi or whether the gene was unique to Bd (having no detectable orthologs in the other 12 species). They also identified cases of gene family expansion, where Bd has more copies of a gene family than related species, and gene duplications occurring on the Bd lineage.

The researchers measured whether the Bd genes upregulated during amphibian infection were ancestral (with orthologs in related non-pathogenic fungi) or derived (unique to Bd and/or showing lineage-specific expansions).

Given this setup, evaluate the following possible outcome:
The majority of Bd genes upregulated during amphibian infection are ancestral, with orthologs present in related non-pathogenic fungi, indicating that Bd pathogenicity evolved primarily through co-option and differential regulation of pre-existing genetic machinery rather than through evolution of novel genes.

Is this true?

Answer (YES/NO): NO